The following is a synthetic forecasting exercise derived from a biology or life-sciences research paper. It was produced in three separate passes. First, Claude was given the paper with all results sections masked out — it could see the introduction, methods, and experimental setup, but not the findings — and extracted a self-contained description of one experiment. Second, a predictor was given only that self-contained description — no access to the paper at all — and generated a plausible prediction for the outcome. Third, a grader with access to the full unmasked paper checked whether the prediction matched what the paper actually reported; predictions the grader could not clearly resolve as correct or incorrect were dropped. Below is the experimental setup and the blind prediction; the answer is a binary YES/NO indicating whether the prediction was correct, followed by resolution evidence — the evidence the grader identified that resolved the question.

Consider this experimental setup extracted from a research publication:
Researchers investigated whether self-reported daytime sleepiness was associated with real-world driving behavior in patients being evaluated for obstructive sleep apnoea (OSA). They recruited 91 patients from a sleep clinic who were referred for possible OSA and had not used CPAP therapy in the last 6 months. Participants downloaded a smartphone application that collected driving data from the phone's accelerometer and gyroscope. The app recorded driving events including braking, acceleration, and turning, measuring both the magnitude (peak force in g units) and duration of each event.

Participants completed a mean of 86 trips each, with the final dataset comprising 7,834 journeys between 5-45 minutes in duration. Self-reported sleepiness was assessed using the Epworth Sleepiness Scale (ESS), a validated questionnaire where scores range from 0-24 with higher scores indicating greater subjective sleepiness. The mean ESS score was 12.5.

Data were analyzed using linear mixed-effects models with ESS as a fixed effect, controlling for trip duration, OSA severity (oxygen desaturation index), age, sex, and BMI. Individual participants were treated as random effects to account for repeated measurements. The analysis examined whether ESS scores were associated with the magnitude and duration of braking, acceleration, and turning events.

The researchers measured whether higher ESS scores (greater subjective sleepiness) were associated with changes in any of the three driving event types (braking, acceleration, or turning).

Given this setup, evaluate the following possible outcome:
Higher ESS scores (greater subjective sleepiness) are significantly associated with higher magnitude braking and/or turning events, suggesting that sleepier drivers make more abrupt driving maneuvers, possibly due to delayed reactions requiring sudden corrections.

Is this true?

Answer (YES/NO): NO